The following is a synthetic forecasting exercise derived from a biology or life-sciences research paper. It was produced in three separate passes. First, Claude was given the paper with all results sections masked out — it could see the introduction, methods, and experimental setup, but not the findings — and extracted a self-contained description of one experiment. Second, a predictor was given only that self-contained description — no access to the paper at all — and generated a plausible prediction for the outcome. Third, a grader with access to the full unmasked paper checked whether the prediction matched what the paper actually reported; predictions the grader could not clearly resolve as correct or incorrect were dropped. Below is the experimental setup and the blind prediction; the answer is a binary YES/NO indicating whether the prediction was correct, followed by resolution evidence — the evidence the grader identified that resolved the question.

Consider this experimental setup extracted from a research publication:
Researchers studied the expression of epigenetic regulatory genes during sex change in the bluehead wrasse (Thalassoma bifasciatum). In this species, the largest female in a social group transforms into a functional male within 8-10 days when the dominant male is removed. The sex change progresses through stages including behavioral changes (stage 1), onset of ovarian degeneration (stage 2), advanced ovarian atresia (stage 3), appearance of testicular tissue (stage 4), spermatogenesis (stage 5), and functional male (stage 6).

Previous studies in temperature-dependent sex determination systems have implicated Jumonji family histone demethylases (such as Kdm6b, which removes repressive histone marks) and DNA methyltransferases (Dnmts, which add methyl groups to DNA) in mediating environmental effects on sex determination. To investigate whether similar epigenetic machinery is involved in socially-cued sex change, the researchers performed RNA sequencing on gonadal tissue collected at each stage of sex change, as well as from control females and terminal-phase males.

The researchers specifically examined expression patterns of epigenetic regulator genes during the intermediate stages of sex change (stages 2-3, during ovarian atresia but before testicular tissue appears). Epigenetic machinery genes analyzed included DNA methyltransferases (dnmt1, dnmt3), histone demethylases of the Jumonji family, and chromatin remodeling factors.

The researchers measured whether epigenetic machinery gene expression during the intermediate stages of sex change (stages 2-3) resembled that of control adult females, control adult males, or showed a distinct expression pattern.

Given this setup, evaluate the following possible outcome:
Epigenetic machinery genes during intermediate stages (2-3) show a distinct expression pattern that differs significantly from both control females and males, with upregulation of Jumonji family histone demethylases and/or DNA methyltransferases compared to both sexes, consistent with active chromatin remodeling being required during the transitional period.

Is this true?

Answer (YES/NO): YES